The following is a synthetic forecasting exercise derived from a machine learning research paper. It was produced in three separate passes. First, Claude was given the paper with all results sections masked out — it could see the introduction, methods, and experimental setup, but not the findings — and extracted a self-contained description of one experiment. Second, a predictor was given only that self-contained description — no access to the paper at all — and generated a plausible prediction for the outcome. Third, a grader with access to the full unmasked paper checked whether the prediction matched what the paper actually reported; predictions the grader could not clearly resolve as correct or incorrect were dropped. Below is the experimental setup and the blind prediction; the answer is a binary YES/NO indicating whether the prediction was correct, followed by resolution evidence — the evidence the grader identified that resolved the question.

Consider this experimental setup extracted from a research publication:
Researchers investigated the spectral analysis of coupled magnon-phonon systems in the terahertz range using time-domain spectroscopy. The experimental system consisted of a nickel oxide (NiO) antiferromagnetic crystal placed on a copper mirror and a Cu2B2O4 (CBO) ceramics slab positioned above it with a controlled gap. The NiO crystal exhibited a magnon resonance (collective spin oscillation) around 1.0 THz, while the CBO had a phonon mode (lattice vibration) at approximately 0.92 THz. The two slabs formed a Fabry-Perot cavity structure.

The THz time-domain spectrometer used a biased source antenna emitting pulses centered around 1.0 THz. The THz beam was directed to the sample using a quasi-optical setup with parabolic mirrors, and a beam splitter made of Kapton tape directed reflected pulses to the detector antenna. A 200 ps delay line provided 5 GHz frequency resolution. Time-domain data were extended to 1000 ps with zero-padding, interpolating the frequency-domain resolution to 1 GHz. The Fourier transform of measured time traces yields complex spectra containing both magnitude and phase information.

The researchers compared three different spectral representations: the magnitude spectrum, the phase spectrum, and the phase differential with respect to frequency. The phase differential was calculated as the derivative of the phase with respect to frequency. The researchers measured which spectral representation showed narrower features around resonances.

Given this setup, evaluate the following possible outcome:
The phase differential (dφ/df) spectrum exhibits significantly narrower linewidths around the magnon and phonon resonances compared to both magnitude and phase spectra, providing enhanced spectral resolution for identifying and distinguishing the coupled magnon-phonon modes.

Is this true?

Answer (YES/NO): YES